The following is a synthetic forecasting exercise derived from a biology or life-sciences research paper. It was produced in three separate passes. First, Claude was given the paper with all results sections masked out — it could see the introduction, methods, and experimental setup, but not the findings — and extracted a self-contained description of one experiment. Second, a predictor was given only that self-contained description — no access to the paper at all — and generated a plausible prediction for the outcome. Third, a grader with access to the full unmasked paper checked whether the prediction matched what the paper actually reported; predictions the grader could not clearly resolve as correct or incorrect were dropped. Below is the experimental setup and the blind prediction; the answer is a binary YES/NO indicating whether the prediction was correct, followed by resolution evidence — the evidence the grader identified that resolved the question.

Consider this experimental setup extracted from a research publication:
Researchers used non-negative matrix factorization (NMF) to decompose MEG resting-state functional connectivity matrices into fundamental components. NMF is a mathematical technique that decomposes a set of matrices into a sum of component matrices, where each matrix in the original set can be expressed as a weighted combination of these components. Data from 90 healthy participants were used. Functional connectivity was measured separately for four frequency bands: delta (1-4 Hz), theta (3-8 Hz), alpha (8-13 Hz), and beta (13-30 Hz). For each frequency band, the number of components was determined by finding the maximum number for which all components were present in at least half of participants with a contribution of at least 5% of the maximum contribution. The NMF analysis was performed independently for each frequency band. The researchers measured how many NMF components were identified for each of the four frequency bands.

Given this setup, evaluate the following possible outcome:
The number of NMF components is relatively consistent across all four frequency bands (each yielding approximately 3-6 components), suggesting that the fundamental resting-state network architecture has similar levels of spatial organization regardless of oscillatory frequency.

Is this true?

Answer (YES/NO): NO